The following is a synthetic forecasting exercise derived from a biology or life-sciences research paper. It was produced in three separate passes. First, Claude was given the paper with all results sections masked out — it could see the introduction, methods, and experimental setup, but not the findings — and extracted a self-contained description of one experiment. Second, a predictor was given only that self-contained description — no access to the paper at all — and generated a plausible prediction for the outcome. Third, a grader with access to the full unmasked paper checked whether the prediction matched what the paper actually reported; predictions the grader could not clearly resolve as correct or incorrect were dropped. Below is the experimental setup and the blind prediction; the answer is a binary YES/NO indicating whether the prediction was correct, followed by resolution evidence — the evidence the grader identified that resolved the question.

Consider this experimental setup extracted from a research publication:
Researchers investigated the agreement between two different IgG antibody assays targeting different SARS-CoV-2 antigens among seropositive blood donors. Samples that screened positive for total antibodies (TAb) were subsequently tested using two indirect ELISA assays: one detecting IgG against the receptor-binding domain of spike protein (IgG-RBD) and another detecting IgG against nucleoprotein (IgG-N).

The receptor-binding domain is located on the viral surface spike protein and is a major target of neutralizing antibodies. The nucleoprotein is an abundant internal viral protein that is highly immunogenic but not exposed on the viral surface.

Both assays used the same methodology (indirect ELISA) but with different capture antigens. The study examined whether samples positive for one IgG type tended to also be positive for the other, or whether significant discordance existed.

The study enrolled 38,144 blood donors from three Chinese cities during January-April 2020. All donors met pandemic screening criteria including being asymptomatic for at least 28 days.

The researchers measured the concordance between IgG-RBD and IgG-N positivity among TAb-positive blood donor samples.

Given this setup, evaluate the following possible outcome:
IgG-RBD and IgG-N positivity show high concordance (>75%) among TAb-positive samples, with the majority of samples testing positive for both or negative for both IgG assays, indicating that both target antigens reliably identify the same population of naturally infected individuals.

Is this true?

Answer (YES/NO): NO